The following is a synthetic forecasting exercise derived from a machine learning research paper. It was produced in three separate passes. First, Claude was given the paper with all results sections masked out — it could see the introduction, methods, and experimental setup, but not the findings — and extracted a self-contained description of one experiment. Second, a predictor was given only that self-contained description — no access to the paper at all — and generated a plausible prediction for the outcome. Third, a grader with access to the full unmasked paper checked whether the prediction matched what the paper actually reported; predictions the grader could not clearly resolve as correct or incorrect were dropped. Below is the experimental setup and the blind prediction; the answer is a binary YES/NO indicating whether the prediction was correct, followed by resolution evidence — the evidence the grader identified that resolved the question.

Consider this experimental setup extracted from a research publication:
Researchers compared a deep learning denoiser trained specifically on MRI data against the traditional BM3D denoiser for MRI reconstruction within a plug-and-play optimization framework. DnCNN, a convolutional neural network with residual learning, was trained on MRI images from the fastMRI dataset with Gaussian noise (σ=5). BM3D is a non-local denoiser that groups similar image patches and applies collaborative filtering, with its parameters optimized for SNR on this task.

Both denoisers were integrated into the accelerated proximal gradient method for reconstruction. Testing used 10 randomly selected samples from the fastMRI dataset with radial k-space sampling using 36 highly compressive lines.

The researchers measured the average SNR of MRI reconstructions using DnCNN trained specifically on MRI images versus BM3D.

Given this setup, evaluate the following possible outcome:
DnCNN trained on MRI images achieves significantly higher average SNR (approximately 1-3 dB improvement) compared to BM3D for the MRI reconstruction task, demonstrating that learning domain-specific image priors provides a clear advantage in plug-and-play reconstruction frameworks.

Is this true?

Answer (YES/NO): NO